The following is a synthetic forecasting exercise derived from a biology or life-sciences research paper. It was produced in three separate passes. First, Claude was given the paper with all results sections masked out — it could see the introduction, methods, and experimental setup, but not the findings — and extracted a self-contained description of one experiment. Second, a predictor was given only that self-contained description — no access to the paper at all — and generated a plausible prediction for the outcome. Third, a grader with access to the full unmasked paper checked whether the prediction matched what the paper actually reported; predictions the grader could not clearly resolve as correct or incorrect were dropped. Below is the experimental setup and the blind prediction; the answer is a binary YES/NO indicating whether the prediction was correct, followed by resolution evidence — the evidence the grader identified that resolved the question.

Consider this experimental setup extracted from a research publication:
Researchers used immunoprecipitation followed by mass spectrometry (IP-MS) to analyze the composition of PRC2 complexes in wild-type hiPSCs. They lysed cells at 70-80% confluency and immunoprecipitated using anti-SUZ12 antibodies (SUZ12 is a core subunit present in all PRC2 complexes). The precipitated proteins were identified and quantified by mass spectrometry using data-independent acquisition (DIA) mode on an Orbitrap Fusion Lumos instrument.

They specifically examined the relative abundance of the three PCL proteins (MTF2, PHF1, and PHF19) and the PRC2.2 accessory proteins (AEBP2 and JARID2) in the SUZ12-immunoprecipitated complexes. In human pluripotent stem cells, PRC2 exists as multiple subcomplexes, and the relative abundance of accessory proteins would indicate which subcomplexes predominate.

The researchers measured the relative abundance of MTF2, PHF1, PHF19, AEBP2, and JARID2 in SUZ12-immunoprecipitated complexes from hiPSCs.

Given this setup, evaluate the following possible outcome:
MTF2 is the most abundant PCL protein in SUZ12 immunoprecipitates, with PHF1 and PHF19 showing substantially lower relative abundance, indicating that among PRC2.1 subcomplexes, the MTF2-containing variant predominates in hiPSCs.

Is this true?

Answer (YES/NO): YES